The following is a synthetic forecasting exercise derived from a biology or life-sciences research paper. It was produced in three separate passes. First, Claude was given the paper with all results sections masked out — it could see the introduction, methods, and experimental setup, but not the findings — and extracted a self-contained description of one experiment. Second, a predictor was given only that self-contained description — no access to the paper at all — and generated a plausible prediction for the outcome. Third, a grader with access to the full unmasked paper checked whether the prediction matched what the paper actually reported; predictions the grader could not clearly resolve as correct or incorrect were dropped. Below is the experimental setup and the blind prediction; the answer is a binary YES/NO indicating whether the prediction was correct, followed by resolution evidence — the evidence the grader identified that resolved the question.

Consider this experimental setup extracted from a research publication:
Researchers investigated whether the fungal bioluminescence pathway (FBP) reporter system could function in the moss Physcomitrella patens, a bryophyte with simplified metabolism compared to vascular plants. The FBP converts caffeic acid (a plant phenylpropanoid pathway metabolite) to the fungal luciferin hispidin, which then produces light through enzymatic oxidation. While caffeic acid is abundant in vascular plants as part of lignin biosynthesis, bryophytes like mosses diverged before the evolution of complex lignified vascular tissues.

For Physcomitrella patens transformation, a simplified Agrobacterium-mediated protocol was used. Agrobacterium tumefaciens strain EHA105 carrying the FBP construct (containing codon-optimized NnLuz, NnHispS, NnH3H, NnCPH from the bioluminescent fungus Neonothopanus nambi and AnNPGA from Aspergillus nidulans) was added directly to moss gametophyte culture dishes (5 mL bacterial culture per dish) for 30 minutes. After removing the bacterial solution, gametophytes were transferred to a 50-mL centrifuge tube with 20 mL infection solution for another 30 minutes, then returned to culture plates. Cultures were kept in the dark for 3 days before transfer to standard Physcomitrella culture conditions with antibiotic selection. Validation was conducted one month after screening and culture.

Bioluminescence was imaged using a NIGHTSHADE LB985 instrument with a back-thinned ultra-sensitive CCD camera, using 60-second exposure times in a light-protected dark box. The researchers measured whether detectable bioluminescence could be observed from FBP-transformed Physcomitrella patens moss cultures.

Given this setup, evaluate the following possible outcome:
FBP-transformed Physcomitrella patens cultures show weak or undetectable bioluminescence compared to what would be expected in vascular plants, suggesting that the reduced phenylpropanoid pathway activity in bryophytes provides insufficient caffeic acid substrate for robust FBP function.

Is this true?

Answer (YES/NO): YES